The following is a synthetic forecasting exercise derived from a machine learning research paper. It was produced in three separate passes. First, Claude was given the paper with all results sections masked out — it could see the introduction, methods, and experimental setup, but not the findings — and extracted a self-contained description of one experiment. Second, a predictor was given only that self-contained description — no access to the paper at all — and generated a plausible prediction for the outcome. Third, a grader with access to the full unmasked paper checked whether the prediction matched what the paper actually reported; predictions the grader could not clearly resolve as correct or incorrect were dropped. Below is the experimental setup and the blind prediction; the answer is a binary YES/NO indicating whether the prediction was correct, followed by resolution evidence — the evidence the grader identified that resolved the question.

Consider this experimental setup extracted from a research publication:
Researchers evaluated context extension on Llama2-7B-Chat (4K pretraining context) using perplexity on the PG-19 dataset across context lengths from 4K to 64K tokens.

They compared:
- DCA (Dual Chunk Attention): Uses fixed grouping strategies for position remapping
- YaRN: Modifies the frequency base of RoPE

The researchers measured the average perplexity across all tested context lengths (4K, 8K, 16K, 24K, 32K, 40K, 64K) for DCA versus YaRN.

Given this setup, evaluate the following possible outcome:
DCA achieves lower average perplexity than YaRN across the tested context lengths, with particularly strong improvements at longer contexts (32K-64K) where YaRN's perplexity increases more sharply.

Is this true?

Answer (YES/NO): YES